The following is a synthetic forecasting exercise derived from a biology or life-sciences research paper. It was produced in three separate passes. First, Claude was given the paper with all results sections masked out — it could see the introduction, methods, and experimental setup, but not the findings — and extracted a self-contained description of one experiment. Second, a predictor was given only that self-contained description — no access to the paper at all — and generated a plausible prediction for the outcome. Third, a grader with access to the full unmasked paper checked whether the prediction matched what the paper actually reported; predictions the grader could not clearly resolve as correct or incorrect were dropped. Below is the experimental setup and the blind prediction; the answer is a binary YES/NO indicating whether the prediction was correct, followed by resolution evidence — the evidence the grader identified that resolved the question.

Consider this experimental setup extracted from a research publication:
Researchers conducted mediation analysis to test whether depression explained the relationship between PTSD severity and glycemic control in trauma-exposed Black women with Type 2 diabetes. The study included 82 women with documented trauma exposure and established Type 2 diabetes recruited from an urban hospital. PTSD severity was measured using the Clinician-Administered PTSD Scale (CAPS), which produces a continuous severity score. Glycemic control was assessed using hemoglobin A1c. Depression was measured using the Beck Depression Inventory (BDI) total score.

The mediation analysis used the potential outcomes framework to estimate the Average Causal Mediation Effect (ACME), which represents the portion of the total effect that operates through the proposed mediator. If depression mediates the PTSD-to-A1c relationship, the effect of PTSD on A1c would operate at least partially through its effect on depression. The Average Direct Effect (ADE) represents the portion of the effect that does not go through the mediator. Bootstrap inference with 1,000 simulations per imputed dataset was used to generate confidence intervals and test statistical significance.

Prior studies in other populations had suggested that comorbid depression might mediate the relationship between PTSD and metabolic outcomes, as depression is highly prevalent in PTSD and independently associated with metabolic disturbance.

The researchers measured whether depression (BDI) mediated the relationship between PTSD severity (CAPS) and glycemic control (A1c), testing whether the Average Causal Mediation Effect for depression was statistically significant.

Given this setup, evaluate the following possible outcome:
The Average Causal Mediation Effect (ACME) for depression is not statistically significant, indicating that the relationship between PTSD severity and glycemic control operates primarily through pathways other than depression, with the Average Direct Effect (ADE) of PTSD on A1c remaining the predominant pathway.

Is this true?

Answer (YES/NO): NO